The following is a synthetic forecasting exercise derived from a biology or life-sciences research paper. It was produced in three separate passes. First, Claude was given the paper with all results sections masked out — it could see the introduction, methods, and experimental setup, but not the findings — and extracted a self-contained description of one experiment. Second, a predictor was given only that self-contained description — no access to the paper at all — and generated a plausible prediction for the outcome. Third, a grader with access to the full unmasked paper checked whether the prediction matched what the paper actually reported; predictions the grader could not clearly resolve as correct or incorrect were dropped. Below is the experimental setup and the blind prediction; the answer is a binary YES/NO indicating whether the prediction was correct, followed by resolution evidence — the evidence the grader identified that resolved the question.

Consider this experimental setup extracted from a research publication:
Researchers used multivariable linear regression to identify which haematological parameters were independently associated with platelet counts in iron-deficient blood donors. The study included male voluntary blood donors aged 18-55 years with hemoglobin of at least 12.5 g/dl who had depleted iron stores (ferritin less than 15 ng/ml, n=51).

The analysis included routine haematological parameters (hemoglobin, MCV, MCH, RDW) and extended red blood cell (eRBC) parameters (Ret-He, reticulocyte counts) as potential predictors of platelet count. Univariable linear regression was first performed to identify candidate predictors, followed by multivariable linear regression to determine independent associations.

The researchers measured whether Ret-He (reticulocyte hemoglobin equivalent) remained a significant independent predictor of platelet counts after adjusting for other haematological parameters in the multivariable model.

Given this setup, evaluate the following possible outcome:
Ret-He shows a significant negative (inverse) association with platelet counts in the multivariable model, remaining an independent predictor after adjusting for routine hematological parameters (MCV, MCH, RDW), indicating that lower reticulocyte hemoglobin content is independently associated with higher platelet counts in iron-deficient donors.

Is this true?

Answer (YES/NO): NO